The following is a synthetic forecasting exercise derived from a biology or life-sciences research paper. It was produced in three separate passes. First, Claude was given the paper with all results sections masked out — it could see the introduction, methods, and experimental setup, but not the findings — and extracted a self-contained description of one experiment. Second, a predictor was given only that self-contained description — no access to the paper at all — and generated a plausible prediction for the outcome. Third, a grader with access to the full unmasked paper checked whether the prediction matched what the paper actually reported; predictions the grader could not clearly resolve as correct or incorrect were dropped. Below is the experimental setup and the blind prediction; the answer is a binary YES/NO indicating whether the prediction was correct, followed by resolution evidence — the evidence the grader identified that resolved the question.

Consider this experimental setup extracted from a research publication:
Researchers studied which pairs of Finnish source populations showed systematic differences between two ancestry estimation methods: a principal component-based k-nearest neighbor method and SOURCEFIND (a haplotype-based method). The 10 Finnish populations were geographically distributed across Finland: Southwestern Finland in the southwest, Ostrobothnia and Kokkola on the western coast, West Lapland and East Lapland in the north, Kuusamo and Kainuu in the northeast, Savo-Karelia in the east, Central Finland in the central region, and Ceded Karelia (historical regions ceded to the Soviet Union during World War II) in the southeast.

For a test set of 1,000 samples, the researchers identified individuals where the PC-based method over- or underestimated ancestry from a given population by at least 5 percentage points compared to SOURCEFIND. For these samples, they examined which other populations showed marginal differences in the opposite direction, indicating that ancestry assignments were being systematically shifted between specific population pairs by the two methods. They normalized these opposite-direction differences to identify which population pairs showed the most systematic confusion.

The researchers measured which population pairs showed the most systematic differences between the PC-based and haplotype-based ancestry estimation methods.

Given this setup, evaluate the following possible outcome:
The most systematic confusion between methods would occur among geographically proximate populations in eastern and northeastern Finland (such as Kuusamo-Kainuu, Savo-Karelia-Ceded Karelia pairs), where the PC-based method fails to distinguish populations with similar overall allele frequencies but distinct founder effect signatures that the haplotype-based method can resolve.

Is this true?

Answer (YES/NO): NO